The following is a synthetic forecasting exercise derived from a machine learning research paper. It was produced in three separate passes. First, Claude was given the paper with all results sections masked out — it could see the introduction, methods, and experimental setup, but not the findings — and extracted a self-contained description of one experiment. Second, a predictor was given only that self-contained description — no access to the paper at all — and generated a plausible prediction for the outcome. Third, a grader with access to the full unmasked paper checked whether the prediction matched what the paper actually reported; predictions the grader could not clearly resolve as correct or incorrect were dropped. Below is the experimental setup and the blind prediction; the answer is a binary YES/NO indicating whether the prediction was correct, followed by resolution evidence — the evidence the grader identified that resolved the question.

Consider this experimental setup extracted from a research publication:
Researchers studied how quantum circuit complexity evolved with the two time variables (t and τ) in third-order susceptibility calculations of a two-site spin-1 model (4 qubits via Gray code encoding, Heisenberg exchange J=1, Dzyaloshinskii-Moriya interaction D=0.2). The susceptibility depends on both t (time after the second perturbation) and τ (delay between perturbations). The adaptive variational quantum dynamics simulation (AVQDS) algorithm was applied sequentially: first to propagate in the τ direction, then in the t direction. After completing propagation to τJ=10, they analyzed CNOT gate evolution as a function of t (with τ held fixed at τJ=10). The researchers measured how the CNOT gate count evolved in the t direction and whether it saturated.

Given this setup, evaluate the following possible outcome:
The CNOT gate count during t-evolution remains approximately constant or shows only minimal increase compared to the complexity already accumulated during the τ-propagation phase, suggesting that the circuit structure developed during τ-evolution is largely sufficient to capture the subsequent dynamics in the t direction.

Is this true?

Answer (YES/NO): NO